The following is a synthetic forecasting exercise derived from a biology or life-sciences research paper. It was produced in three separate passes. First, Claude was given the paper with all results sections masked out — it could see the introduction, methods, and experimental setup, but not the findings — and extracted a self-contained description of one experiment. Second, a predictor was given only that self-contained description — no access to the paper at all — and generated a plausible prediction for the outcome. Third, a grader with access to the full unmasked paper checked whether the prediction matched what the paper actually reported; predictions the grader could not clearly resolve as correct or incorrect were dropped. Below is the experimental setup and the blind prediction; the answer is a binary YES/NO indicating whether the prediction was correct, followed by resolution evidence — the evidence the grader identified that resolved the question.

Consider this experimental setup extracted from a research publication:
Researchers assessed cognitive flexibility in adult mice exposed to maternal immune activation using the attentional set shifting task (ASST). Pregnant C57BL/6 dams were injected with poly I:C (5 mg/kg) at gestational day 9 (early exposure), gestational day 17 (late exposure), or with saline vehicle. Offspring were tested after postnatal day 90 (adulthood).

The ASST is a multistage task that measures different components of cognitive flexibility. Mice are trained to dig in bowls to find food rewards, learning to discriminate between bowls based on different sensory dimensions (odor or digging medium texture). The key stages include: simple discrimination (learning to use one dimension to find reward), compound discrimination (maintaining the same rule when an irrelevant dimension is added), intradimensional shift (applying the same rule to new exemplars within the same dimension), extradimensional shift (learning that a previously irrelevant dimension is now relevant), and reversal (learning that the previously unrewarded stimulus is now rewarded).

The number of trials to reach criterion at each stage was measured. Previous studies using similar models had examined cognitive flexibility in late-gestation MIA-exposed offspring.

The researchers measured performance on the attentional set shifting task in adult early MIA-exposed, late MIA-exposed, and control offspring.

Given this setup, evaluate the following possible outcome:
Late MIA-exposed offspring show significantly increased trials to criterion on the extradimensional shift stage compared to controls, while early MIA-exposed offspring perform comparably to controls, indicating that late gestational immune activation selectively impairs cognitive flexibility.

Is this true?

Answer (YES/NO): NO